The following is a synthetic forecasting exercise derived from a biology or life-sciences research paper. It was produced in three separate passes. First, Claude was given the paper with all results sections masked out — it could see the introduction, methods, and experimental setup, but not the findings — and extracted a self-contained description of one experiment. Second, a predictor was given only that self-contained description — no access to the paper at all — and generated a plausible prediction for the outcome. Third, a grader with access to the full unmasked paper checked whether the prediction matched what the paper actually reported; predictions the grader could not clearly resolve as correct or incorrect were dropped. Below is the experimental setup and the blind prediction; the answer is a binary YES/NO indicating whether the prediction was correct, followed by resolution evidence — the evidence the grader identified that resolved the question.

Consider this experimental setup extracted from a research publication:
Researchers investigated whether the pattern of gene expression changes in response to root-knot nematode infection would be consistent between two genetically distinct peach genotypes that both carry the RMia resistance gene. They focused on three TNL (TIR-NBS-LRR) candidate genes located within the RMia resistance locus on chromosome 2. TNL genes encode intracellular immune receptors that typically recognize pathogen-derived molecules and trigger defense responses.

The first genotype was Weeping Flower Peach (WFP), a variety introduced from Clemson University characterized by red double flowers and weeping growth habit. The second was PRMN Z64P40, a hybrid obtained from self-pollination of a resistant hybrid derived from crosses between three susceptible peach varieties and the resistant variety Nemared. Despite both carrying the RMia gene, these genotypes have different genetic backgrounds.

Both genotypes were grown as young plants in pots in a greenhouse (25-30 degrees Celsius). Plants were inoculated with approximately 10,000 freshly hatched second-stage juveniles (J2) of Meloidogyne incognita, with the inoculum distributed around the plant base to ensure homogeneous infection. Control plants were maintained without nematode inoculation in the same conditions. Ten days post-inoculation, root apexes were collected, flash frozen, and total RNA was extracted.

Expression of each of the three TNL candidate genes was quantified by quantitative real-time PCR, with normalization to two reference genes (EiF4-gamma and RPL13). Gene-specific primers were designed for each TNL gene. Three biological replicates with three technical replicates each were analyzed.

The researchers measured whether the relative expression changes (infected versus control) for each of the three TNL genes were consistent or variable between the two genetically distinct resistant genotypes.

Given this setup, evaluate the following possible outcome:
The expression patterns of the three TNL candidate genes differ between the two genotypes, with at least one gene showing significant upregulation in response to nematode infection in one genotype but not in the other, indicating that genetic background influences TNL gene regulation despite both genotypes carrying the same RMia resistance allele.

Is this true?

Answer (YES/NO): NO